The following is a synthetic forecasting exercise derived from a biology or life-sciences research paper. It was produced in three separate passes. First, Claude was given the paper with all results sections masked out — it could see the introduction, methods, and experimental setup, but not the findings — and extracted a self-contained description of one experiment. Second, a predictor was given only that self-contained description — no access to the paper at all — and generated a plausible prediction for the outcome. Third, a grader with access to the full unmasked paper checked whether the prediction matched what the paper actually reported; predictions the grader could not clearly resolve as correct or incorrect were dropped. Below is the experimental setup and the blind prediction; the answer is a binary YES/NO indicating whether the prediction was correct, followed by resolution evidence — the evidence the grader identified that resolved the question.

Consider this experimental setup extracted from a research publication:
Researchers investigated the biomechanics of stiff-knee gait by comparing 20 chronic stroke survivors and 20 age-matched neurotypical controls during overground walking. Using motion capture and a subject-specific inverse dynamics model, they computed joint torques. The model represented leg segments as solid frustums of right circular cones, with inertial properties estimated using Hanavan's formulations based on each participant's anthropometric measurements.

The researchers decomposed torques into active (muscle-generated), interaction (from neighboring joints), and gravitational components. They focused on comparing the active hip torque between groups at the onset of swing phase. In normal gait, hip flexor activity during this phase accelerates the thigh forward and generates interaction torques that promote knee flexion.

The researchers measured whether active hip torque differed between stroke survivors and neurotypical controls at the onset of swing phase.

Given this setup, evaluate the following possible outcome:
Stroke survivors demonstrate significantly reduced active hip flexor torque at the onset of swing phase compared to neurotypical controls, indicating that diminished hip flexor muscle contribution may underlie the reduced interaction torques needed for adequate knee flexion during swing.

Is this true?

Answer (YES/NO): YES